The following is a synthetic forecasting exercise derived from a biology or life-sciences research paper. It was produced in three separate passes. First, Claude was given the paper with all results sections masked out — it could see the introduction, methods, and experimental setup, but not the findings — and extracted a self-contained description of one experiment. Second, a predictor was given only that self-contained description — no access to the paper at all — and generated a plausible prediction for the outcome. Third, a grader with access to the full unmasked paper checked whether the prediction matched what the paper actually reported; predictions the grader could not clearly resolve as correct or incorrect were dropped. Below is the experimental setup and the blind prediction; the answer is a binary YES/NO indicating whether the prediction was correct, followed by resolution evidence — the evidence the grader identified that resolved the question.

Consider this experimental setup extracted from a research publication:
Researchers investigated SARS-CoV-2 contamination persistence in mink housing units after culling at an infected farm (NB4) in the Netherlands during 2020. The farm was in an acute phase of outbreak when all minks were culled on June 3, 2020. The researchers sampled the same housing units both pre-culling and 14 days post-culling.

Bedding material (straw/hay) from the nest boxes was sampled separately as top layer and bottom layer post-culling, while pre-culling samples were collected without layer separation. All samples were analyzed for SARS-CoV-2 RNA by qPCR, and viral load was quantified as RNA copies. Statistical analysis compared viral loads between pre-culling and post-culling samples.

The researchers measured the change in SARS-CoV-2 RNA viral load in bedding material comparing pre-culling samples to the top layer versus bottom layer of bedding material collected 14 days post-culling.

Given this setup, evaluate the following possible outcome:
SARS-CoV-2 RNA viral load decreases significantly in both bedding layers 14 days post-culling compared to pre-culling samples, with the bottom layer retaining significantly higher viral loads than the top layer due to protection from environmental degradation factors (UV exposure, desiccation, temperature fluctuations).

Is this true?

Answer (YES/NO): YES